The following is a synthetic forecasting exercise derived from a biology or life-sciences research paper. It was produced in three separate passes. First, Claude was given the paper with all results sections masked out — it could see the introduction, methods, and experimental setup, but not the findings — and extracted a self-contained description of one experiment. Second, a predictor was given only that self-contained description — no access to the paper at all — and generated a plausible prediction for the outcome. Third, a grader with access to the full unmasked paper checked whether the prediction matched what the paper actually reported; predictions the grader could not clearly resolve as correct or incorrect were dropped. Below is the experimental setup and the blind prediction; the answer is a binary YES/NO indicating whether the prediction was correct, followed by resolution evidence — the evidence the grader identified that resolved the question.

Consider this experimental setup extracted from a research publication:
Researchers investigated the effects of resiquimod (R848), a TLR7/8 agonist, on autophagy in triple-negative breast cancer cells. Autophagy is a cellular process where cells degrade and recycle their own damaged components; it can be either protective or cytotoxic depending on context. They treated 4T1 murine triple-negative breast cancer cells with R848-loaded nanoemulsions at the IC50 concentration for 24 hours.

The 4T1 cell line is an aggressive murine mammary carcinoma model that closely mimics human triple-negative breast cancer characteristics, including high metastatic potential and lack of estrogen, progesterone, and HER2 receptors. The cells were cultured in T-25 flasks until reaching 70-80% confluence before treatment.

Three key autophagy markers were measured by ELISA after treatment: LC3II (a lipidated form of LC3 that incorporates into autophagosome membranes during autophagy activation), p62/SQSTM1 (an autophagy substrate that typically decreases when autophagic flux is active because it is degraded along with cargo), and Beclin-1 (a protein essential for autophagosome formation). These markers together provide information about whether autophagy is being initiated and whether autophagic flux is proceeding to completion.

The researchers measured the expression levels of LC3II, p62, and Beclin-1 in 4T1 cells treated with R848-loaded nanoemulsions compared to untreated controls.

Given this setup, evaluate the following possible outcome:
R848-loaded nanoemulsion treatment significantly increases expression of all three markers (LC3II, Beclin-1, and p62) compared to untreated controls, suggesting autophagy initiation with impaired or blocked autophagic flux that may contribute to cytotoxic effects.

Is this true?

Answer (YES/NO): NO